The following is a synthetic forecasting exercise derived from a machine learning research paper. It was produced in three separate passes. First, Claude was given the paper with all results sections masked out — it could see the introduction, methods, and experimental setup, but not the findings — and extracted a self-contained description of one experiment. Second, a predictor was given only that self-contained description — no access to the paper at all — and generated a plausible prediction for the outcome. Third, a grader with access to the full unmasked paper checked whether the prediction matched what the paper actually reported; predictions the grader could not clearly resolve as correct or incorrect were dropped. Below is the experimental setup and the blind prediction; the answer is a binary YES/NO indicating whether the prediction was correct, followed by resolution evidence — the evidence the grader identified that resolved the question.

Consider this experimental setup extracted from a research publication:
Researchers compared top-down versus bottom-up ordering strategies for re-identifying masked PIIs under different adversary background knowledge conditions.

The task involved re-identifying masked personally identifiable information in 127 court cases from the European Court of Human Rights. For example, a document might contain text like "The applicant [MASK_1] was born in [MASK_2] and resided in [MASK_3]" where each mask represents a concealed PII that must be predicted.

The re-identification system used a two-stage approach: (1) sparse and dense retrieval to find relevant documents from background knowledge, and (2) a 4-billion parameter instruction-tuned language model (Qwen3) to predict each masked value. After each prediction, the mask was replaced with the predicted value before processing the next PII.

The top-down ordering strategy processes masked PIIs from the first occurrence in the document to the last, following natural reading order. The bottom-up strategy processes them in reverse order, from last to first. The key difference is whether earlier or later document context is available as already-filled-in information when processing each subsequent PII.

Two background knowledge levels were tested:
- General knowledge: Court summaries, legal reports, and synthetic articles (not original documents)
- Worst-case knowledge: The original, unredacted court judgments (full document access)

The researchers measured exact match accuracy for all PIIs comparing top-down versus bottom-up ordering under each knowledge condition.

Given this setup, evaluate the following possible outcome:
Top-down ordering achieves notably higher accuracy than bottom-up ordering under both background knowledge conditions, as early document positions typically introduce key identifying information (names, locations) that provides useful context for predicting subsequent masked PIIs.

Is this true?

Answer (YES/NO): NO